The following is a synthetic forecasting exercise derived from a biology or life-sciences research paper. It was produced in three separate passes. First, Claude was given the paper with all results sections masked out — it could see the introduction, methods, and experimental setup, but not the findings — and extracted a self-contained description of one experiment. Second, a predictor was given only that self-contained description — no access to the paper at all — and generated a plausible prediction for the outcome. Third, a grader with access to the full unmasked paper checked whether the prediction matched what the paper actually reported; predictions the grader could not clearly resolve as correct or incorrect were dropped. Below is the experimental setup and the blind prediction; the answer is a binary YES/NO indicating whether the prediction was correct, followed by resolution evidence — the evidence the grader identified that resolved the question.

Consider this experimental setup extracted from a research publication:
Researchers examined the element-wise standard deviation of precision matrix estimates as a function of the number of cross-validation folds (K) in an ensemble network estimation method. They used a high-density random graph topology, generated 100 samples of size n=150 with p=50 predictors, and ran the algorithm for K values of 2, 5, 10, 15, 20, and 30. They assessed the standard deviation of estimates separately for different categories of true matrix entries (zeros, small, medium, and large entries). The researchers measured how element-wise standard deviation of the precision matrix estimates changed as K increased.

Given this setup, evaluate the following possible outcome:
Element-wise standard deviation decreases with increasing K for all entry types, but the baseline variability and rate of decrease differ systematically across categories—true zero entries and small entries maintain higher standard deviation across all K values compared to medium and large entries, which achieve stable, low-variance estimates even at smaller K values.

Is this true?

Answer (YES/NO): NO